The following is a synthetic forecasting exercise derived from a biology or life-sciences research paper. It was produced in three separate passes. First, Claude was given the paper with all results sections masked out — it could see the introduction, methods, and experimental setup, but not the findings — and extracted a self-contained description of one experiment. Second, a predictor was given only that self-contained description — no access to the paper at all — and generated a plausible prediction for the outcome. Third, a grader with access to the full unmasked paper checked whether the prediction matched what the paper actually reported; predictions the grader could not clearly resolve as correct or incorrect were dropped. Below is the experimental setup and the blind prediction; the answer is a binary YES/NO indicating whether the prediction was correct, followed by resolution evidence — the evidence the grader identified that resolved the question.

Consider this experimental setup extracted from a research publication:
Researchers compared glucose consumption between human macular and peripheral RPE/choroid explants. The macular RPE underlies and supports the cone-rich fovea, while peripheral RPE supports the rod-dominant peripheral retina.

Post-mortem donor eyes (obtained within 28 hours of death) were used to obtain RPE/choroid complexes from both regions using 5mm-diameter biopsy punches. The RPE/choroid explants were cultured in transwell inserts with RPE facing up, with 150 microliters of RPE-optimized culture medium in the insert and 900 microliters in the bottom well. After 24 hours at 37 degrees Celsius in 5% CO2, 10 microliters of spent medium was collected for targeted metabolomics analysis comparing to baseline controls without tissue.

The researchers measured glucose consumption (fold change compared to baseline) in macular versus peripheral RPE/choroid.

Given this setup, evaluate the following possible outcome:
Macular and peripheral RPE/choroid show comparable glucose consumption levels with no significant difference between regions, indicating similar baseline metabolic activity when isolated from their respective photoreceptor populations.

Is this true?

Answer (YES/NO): NO